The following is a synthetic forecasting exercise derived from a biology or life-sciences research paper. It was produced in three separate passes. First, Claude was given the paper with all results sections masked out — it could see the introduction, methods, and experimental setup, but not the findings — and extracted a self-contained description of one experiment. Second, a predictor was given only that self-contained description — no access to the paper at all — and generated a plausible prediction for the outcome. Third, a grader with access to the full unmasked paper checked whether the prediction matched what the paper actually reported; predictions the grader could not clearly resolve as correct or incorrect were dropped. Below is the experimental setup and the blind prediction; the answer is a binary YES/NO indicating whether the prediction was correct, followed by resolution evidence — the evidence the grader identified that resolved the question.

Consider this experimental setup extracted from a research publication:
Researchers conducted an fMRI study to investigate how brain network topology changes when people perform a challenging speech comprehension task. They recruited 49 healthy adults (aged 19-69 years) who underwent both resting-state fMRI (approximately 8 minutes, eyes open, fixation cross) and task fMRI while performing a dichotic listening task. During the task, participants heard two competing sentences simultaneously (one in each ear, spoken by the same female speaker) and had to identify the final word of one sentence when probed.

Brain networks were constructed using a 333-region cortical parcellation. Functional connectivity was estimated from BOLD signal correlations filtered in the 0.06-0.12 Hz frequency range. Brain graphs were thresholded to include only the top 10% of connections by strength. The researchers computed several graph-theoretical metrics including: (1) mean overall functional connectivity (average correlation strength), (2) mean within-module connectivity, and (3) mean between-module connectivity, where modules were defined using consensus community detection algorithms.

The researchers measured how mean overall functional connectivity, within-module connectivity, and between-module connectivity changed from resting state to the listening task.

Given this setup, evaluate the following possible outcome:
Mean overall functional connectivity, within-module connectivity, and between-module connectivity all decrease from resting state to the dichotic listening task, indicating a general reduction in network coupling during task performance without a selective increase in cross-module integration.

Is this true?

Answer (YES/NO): NO